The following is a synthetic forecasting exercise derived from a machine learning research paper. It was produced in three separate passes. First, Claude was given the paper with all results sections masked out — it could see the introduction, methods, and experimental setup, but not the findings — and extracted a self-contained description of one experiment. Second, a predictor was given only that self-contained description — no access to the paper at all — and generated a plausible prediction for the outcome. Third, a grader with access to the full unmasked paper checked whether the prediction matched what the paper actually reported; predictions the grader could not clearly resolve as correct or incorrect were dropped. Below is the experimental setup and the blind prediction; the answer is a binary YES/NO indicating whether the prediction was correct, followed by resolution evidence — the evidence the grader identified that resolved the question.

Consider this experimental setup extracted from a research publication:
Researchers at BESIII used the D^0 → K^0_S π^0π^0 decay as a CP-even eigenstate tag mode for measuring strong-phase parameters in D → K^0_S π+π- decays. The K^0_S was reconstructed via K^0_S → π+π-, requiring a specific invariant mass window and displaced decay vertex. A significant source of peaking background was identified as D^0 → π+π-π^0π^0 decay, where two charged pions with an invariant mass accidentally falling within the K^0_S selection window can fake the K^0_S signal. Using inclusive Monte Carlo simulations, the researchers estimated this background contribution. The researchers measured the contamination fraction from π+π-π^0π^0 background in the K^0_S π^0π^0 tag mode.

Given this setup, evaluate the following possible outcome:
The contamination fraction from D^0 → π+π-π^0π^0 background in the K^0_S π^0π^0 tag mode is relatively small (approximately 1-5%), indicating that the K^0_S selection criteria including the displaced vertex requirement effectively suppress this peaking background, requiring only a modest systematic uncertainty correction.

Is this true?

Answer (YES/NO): YES